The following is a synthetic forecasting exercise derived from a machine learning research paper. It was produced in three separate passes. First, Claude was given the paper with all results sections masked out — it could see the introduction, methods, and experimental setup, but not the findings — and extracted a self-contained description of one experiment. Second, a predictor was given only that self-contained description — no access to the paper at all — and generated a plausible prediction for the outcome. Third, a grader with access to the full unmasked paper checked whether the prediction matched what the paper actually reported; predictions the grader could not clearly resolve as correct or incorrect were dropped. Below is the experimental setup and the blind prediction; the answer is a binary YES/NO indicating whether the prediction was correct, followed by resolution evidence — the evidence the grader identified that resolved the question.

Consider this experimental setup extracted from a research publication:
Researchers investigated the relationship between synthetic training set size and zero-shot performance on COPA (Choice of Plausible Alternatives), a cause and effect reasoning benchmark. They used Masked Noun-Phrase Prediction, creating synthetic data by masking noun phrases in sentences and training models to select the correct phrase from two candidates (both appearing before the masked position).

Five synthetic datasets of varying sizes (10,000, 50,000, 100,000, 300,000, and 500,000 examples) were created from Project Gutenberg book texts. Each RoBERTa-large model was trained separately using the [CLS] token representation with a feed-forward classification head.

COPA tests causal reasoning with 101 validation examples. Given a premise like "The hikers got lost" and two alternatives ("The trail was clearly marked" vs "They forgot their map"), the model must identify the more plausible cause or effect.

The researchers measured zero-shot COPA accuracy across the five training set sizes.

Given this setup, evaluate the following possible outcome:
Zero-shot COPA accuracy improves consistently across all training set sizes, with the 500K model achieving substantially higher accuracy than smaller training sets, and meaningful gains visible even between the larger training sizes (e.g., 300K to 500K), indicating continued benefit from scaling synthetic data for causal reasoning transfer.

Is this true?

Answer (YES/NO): NO